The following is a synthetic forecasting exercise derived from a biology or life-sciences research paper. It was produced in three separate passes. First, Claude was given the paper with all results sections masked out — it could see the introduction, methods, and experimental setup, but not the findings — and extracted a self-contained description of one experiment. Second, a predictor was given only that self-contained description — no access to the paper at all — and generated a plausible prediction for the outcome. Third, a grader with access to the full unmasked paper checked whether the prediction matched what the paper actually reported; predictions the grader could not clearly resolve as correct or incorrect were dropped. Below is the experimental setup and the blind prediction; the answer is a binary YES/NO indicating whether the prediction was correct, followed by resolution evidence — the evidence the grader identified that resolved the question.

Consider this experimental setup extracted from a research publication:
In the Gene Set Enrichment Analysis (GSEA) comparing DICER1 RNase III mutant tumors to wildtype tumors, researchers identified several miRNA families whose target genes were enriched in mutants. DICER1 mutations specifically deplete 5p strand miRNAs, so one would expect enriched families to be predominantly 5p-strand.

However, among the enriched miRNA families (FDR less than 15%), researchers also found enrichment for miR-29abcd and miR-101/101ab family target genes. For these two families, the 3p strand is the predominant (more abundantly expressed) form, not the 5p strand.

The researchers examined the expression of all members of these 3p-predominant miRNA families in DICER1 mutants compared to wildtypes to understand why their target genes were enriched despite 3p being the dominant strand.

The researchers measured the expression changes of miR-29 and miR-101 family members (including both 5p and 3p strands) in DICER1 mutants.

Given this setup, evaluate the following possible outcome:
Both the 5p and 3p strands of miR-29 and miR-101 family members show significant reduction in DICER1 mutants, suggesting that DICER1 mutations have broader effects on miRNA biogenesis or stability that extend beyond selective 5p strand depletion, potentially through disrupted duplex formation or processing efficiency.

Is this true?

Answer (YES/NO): NO